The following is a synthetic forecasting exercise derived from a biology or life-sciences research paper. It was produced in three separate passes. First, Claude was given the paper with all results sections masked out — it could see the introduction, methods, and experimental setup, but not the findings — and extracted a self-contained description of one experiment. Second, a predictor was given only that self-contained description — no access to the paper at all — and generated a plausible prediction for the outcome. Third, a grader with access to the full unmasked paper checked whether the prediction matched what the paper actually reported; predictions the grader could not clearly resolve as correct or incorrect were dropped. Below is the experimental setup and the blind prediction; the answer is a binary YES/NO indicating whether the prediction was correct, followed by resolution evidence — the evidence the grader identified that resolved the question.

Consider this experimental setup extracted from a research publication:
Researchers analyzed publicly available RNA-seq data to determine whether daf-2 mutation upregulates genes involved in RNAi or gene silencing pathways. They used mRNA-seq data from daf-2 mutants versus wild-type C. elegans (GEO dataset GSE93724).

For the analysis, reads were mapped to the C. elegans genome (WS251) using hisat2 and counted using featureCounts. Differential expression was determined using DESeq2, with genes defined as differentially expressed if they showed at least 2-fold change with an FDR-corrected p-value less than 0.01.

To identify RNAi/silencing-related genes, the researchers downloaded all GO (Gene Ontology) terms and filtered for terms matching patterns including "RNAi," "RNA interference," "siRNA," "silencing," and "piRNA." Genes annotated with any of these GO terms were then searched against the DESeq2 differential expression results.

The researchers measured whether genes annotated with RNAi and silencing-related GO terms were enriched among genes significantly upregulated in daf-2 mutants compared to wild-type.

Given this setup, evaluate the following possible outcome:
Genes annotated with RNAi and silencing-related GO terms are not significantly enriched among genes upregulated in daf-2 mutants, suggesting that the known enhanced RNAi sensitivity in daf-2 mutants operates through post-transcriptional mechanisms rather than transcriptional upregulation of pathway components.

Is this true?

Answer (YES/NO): YES